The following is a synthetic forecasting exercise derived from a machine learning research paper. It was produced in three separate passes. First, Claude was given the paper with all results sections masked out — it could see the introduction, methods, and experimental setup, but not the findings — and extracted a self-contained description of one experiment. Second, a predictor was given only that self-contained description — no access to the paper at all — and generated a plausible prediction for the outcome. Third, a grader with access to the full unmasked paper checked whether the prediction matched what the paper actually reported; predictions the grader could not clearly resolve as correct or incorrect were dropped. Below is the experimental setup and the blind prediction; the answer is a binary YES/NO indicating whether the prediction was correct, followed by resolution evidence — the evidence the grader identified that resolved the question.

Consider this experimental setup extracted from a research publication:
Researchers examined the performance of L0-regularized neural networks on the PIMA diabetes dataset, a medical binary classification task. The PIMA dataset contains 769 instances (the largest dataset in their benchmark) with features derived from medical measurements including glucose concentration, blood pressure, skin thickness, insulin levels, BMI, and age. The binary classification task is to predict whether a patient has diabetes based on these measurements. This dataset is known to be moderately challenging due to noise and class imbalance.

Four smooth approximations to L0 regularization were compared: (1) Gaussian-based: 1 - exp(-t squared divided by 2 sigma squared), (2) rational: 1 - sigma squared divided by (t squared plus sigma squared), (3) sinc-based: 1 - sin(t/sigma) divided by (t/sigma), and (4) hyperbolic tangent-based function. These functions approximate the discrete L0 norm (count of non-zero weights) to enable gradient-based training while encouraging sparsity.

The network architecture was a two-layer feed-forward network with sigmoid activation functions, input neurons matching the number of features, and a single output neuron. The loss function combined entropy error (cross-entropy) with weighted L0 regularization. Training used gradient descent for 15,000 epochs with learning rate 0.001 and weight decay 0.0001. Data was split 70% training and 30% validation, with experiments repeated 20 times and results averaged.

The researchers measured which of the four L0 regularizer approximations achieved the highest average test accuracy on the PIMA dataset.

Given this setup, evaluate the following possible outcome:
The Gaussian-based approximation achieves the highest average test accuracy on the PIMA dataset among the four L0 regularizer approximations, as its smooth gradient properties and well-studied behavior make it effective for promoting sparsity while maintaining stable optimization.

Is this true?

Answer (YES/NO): YES